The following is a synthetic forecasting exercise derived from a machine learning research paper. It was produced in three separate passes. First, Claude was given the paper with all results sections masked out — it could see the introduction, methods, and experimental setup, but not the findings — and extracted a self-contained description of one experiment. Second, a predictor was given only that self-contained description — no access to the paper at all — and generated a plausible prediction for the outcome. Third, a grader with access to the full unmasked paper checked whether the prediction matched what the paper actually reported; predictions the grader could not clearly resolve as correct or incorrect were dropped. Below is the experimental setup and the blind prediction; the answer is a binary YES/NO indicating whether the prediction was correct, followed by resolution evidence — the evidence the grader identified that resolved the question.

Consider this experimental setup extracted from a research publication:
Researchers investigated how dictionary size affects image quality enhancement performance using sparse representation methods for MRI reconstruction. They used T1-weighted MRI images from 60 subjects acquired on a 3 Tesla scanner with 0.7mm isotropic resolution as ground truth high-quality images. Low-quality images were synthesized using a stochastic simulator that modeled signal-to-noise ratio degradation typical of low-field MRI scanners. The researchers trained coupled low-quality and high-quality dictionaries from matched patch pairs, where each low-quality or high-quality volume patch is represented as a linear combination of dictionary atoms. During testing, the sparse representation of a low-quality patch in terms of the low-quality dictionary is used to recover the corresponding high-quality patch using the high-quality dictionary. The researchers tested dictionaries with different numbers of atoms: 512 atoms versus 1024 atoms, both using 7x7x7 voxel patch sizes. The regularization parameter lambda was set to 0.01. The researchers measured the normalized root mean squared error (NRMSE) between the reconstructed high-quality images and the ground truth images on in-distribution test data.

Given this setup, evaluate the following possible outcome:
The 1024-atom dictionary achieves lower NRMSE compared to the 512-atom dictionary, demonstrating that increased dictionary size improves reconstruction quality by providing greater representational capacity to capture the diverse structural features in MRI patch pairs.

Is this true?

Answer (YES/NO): NO